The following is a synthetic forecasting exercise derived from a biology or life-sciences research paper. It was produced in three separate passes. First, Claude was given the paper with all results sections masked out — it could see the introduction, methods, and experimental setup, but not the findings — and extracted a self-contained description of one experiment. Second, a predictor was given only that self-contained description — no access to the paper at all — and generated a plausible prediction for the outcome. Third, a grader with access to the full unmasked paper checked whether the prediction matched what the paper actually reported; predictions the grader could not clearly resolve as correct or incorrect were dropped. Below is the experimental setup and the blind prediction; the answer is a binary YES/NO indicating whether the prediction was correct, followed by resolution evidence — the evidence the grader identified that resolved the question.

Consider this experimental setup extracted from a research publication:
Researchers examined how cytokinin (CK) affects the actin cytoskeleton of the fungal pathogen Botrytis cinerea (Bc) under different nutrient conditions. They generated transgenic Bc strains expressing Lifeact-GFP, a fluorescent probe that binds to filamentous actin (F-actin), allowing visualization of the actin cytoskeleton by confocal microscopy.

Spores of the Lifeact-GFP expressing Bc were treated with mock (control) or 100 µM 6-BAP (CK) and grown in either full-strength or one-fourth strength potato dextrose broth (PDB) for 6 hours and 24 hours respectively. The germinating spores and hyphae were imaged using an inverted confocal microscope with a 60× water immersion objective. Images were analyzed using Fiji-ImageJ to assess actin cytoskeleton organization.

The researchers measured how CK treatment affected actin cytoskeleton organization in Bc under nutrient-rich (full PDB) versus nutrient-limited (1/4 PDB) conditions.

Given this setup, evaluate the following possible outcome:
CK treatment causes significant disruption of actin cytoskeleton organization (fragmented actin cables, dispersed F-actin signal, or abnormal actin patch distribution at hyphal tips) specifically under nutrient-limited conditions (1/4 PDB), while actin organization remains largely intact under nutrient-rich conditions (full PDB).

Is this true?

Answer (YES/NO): NO